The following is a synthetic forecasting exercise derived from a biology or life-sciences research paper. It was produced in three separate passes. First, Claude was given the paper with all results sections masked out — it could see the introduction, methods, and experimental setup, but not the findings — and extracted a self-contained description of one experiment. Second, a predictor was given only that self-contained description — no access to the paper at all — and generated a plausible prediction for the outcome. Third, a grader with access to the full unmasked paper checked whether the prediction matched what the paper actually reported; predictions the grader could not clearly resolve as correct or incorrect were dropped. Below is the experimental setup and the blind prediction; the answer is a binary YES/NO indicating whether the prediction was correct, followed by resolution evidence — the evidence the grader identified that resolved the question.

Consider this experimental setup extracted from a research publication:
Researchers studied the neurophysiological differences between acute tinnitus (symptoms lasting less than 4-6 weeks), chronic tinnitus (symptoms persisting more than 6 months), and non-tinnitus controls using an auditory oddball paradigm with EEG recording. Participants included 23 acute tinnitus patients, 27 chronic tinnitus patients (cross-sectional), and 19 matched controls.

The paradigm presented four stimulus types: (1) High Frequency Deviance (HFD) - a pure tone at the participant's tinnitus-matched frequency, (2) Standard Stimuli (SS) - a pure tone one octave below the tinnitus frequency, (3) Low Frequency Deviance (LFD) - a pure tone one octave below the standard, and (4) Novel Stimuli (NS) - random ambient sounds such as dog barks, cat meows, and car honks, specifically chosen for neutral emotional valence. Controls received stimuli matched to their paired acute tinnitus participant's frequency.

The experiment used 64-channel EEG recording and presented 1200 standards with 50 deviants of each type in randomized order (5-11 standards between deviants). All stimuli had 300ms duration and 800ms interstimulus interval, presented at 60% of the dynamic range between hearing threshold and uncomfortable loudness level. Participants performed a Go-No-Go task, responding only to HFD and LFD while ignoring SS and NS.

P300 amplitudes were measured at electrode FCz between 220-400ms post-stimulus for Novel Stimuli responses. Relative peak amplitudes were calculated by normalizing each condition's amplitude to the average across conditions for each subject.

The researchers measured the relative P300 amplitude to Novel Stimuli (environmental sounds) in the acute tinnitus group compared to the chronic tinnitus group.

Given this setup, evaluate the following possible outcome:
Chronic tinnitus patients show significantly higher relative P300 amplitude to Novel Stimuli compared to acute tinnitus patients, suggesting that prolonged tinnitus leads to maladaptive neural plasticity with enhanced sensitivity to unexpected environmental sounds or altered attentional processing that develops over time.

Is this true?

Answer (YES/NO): NO